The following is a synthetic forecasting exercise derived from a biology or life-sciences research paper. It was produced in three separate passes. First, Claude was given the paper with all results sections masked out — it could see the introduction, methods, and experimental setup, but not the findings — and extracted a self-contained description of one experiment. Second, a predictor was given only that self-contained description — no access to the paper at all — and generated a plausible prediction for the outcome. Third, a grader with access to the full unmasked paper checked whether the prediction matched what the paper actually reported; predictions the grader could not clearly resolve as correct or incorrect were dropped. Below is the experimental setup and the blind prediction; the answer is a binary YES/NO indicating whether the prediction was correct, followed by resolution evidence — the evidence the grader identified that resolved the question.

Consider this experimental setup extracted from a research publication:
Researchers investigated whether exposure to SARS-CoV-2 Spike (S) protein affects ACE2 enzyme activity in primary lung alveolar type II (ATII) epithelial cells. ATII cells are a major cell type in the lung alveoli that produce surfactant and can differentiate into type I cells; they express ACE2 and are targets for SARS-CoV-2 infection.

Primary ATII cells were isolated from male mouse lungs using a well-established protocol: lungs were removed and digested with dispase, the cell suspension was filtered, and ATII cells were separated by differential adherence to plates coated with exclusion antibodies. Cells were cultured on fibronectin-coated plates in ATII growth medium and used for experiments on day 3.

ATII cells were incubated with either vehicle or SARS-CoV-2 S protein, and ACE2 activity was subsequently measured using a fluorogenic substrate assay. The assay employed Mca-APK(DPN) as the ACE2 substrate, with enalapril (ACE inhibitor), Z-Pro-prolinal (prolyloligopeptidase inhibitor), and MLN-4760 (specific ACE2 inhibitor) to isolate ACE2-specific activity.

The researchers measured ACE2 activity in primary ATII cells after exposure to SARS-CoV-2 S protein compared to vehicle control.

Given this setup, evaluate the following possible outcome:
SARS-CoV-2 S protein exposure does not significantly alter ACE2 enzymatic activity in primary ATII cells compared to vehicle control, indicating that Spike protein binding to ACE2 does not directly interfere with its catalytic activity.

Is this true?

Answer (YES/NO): NO